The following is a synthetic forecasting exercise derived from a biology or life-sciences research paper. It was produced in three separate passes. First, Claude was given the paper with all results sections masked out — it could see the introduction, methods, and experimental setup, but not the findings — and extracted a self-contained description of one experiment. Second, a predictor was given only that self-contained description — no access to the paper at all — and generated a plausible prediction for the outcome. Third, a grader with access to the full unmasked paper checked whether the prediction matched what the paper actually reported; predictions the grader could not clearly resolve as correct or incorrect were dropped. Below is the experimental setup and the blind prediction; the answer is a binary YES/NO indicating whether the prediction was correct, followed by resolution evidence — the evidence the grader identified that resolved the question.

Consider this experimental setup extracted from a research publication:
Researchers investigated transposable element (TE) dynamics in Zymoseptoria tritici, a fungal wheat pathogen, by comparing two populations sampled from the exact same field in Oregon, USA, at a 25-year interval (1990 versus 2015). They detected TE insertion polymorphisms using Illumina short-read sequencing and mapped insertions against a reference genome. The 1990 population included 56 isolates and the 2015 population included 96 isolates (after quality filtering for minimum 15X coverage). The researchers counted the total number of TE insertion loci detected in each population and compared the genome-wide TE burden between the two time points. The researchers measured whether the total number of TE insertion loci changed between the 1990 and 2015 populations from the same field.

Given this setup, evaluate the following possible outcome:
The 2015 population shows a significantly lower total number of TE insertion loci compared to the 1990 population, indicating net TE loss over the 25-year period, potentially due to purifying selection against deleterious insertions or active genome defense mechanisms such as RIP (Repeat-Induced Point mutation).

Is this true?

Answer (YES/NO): NO